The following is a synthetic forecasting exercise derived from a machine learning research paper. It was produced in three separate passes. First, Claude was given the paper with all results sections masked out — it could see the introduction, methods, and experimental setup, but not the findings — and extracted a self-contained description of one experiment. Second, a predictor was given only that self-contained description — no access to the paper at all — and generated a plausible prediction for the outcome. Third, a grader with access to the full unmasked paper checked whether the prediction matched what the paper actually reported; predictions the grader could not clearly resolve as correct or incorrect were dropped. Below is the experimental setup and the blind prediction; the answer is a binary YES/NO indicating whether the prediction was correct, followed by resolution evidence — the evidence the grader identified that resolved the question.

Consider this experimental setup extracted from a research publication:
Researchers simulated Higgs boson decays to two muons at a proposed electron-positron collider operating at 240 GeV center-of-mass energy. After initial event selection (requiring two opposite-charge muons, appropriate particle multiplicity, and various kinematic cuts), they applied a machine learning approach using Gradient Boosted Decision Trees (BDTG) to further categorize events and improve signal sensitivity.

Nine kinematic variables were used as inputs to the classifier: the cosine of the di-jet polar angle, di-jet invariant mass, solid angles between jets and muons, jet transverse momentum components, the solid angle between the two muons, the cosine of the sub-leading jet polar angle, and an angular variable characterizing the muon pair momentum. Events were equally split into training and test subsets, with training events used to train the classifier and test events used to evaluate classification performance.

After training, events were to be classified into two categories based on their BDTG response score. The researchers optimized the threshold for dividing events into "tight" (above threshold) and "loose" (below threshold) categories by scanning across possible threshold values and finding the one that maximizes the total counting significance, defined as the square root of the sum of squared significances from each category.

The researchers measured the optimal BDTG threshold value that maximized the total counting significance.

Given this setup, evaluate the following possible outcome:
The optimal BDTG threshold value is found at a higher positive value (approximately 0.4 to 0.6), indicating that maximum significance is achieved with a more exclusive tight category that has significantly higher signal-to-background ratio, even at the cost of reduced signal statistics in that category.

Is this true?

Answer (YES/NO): NO